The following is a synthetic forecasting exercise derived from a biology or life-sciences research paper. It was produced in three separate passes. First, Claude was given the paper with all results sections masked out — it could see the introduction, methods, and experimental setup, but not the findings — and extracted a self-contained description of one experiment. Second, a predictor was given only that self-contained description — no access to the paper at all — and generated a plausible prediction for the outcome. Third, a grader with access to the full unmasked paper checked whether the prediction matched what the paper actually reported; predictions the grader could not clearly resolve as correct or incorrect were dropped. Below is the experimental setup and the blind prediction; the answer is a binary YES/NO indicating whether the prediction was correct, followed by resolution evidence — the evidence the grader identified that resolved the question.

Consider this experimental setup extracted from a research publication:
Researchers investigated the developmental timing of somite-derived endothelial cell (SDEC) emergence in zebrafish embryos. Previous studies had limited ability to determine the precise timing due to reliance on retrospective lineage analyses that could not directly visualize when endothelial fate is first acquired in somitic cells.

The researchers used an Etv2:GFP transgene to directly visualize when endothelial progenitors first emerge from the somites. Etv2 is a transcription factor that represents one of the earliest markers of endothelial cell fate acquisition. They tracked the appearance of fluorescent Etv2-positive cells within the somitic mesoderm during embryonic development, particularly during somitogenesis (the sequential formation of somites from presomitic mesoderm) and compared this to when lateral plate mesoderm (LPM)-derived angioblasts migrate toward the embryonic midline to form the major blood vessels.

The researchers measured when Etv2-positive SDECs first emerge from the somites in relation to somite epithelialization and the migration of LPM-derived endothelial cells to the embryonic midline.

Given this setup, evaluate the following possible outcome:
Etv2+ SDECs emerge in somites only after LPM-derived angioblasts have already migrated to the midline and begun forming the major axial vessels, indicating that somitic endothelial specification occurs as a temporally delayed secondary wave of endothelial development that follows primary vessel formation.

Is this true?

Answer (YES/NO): NO